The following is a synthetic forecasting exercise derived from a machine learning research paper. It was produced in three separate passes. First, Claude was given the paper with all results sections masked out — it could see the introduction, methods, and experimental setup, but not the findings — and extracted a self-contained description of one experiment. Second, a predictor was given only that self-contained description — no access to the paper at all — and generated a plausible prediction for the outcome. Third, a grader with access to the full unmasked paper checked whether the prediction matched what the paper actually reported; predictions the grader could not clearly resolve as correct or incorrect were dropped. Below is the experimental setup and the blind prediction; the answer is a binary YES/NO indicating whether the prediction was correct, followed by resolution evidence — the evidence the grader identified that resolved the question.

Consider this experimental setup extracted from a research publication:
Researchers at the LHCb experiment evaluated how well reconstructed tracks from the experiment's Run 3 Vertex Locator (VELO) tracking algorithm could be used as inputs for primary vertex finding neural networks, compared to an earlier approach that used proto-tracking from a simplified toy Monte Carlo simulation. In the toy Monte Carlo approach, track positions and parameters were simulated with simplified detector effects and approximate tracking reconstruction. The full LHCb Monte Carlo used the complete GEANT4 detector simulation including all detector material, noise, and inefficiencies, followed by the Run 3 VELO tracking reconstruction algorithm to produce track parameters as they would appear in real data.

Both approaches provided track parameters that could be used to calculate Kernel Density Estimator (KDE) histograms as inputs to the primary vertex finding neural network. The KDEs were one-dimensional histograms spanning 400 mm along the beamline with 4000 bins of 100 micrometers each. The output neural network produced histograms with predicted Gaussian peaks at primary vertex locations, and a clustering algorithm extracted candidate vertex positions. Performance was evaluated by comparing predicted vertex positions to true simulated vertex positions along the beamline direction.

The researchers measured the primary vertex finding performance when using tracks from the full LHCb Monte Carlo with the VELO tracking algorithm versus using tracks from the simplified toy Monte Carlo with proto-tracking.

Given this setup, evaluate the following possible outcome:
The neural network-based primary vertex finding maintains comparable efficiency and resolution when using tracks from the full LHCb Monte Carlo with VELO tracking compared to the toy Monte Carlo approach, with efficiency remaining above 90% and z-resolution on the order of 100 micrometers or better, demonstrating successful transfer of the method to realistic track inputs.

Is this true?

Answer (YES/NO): NO